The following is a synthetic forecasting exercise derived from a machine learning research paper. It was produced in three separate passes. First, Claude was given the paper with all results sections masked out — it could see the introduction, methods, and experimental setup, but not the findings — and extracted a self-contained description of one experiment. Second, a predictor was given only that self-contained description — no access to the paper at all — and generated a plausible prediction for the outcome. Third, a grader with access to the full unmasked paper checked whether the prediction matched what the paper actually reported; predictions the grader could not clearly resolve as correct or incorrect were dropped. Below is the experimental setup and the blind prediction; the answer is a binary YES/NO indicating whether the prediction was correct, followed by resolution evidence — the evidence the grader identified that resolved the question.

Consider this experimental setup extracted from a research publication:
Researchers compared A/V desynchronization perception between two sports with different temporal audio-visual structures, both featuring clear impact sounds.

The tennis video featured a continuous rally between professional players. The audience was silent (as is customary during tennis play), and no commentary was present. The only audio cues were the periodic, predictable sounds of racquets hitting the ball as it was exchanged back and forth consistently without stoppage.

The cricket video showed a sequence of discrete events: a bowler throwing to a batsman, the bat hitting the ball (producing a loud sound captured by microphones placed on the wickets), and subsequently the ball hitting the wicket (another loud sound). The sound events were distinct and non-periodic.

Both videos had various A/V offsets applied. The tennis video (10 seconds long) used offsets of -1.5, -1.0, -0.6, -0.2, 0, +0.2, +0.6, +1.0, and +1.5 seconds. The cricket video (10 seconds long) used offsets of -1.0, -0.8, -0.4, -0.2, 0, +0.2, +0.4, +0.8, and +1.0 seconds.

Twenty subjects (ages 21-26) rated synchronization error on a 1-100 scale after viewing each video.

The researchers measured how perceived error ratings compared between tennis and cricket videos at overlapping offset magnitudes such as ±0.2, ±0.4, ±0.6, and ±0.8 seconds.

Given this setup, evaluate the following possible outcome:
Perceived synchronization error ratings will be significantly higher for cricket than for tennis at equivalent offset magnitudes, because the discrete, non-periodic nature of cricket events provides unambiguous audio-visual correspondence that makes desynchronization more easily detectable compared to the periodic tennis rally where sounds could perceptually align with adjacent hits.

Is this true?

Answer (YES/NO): YES